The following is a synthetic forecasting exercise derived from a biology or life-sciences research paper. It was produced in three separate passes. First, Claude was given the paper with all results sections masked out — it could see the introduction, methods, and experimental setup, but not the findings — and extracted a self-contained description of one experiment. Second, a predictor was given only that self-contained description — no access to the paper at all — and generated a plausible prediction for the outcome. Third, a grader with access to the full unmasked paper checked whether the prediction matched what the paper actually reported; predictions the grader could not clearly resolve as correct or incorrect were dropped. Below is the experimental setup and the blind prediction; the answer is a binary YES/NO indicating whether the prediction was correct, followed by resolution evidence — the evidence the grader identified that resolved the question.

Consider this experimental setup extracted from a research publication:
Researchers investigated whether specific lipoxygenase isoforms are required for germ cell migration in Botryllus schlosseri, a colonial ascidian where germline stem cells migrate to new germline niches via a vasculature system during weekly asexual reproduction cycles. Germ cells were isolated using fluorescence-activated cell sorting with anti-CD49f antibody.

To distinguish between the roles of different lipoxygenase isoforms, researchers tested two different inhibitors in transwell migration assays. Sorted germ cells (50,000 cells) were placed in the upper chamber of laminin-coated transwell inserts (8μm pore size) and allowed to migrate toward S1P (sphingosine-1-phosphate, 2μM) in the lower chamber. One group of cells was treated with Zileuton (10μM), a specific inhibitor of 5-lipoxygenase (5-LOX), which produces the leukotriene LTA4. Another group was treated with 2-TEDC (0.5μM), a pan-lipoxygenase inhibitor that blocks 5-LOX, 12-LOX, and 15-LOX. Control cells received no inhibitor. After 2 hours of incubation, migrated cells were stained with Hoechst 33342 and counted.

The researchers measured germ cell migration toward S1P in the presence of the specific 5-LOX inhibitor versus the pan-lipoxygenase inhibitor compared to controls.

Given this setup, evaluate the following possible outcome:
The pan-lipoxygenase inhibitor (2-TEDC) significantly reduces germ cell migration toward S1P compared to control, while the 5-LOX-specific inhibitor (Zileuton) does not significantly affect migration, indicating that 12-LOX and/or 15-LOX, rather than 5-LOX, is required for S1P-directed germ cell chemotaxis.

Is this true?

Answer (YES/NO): YES